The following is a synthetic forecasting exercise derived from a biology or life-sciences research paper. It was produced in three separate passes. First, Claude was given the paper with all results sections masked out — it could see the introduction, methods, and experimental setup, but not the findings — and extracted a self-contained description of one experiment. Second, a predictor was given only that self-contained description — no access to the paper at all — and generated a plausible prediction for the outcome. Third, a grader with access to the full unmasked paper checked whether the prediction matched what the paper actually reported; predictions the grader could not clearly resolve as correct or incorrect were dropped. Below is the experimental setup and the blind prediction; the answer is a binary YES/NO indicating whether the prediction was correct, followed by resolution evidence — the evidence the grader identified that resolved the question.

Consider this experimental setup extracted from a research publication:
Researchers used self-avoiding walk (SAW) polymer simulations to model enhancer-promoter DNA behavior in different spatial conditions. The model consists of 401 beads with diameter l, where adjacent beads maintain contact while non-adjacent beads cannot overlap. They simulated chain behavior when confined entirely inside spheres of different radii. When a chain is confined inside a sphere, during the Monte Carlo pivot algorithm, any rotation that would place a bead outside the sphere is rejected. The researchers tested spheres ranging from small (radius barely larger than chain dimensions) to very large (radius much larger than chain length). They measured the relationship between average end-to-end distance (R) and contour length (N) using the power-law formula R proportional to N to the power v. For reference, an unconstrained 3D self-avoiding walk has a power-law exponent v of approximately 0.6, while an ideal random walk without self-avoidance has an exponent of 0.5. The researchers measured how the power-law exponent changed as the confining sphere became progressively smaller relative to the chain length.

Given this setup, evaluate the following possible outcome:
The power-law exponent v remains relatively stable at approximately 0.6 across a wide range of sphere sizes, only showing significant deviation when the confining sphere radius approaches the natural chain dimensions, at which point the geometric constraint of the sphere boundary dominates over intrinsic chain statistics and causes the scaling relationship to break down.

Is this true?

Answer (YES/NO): NO